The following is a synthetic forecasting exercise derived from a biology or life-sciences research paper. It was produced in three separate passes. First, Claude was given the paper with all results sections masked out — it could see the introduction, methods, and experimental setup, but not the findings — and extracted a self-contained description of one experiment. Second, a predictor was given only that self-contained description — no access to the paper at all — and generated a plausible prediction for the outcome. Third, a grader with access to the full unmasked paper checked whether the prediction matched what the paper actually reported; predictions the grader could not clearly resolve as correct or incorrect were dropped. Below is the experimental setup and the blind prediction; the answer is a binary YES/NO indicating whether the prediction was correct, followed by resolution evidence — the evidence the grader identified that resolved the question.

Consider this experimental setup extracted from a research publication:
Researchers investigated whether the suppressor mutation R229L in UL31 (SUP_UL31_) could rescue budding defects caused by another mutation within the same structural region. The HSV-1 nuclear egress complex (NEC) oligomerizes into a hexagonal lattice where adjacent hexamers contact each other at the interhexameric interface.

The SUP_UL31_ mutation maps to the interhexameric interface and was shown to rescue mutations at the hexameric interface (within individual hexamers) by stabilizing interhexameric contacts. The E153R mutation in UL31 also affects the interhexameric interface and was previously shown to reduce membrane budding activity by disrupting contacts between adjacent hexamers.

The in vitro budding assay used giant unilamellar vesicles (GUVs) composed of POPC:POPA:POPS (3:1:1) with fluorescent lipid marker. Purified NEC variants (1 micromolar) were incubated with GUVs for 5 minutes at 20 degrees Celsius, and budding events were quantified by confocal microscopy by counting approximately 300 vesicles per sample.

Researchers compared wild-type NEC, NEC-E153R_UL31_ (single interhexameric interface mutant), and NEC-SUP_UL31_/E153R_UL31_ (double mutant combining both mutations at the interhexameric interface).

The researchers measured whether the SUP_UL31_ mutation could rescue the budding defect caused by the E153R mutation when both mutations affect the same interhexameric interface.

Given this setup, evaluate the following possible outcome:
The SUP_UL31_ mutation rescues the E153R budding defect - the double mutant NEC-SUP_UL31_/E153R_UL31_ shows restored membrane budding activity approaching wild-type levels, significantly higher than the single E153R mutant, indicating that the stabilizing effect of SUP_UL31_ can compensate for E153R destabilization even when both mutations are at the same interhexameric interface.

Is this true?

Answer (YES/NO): YES